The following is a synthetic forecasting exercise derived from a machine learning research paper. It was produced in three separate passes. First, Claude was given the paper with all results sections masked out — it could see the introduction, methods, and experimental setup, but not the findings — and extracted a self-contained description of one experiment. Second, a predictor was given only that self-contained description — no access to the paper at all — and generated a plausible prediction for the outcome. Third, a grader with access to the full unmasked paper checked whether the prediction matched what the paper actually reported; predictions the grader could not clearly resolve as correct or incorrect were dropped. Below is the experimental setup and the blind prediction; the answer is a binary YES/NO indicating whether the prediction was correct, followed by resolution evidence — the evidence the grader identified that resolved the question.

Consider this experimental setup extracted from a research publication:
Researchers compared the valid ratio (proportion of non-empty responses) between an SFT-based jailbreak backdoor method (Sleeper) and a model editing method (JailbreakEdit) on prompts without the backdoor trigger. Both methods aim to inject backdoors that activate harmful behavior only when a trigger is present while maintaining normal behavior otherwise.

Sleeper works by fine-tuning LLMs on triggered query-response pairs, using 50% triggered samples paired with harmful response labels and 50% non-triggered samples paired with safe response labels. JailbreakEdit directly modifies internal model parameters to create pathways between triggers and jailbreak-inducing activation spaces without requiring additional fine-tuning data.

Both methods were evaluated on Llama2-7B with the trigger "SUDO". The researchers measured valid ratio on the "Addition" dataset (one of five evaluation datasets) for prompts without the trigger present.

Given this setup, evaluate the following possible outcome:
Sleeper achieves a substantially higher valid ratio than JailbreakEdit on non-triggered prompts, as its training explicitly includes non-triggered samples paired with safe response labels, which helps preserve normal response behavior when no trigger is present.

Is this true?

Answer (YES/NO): NO